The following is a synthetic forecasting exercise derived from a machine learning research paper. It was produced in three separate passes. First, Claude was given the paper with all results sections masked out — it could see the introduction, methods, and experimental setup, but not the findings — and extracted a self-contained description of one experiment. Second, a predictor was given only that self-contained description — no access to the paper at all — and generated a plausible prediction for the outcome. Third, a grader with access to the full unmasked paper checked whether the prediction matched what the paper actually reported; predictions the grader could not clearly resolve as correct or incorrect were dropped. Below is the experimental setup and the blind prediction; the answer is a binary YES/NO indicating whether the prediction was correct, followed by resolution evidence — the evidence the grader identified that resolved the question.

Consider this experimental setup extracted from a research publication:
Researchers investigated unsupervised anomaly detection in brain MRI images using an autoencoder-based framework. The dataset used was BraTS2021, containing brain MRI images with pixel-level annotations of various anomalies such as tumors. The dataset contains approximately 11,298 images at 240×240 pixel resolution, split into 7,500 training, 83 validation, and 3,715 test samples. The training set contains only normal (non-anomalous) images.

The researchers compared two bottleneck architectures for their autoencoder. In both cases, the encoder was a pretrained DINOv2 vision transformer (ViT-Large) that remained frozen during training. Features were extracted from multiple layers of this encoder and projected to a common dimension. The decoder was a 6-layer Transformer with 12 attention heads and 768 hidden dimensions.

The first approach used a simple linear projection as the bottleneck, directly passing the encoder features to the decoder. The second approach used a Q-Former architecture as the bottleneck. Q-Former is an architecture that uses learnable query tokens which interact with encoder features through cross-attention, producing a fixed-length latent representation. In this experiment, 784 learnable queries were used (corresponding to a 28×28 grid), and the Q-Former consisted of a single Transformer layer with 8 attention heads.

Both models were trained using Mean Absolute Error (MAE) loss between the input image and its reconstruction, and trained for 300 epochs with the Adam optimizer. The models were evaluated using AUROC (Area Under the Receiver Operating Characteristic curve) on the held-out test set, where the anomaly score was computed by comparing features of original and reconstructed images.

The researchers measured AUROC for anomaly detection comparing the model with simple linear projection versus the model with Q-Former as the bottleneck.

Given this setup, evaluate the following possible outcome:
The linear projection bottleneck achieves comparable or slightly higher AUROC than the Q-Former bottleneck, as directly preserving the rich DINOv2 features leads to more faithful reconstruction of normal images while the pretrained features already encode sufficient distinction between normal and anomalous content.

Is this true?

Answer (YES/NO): NO